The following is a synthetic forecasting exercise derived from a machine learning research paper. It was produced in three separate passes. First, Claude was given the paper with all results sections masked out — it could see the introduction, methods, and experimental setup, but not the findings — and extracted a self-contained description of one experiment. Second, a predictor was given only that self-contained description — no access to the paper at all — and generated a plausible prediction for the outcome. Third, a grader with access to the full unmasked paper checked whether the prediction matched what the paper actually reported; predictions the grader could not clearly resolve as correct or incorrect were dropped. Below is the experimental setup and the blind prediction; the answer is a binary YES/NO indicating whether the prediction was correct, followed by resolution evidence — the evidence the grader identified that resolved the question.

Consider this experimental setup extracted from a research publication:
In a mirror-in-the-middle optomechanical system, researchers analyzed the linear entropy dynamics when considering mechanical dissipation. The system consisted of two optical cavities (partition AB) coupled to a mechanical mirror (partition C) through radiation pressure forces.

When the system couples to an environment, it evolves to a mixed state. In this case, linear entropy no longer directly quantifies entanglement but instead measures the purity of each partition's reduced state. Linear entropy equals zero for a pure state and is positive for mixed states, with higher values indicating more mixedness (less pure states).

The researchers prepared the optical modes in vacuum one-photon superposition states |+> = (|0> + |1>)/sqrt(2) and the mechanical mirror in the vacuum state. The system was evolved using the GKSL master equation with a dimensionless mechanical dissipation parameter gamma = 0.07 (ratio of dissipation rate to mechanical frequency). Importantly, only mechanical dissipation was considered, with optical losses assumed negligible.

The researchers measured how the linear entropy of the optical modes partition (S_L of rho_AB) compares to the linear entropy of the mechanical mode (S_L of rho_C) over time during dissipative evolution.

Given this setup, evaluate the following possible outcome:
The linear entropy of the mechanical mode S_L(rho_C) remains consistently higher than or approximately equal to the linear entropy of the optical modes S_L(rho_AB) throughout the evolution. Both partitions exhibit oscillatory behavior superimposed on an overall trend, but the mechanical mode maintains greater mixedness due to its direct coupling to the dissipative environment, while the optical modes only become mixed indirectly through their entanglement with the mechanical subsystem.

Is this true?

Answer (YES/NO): NO